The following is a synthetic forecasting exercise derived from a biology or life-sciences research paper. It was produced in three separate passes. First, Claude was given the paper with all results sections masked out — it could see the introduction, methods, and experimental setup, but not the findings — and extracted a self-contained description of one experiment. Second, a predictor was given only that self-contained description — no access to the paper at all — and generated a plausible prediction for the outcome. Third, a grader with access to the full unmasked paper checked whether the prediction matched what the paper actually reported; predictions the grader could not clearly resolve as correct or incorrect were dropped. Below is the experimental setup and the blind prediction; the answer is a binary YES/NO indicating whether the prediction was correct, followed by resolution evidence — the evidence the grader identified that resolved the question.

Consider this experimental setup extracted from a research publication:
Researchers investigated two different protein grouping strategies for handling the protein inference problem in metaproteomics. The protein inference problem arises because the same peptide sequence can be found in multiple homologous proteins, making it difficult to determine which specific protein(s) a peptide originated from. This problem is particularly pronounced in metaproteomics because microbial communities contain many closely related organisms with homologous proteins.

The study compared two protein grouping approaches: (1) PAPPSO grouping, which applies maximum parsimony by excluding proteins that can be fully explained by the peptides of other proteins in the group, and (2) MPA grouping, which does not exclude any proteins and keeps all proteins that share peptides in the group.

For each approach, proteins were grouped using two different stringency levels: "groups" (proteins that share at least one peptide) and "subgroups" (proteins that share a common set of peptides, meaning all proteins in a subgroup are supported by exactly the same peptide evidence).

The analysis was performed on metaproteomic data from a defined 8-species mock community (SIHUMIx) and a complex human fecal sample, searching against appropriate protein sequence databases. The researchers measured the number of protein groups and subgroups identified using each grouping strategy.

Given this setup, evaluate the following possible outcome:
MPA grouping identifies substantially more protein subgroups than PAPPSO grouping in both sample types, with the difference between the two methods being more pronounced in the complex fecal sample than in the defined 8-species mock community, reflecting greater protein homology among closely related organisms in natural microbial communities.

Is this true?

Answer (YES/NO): NO